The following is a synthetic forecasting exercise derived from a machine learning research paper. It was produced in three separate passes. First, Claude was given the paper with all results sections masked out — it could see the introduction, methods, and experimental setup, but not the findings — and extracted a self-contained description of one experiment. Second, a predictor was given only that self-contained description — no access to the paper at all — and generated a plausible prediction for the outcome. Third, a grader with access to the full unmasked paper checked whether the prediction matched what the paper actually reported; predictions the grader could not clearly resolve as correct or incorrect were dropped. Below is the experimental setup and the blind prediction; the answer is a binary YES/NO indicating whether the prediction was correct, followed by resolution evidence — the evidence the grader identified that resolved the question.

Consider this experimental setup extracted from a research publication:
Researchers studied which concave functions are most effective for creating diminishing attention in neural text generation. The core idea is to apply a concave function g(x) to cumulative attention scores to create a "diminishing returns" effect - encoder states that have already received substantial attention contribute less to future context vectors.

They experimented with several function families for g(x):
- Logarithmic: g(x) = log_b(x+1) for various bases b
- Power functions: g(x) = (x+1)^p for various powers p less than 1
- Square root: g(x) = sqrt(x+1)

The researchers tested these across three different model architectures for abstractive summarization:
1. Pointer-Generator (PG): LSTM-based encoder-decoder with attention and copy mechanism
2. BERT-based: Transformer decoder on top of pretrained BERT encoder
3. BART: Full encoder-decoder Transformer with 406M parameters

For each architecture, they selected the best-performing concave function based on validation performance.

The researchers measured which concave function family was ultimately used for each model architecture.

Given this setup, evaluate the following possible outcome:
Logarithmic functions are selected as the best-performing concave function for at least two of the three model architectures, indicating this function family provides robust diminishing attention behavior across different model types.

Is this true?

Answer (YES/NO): YES